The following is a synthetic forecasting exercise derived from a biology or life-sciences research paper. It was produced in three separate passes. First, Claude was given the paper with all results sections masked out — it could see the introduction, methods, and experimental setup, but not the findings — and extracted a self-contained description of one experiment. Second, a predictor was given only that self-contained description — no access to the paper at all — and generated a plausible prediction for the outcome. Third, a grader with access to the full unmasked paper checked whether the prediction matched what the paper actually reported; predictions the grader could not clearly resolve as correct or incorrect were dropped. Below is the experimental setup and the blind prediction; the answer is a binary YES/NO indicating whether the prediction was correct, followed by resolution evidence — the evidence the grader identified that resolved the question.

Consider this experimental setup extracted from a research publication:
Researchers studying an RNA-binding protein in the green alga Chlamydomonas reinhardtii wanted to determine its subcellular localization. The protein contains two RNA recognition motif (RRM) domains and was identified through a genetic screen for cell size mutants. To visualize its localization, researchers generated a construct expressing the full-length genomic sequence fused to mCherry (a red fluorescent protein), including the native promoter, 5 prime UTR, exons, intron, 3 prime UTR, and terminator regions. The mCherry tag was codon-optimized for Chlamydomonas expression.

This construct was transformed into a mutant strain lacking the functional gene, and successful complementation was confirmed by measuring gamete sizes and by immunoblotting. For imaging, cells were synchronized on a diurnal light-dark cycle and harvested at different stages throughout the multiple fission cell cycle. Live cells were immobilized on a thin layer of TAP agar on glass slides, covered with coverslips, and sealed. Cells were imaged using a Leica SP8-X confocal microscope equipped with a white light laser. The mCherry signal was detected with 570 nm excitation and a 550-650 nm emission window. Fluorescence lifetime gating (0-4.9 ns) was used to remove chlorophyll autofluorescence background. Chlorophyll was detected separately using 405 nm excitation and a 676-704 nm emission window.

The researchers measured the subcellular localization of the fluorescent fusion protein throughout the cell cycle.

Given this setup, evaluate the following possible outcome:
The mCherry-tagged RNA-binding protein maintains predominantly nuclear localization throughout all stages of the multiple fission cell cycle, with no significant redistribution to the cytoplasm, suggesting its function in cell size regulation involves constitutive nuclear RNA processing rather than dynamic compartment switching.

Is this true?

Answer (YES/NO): NO